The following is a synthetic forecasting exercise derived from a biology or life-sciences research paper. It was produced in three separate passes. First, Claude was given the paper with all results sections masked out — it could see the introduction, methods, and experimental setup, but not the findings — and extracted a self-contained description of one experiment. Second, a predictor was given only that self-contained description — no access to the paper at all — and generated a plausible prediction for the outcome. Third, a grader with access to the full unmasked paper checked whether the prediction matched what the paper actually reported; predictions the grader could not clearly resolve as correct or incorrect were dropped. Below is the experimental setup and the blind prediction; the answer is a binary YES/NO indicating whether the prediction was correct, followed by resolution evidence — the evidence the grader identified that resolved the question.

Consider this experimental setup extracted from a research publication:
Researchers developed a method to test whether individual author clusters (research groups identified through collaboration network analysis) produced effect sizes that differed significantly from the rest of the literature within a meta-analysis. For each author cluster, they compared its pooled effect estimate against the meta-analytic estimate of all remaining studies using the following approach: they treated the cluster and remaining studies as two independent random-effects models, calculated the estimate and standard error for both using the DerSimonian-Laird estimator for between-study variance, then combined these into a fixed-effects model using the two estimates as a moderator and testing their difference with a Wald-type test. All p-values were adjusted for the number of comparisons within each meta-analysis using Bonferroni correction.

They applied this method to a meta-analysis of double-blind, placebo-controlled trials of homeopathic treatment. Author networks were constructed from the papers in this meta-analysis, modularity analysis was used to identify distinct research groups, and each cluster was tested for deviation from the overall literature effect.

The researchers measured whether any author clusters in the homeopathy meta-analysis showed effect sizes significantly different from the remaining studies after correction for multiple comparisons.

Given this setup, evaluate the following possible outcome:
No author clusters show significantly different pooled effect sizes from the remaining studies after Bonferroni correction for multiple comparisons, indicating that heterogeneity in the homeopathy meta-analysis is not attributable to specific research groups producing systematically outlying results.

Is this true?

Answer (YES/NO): NO